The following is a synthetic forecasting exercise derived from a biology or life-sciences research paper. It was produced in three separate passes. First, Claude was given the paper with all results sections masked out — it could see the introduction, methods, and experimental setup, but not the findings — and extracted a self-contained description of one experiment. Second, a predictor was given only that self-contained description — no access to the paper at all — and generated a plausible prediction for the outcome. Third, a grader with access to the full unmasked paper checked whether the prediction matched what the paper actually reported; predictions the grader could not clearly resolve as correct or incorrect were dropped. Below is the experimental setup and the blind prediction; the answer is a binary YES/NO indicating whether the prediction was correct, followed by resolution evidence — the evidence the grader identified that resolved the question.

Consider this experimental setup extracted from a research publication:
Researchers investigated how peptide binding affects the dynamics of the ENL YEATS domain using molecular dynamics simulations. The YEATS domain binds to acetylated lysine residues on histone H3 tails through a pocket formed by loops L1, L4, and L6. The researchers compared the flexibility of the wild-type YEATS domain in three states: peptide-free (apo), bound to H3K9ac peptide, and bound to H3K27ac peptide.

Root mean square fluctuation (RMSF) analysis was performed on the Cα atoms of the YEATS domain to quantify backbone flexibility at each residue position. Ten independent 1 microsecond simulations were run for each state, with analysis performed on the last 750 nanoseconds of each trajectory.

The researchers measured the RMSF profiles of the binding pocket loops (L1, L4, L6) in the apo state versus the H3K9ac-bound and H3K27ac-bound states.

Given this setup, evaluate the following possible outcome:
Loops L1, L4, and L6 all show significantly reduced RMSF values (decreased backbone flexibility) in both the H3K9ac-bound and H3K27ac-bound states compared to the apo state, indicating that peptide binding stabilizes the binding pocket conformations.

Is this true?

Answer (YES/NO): NO